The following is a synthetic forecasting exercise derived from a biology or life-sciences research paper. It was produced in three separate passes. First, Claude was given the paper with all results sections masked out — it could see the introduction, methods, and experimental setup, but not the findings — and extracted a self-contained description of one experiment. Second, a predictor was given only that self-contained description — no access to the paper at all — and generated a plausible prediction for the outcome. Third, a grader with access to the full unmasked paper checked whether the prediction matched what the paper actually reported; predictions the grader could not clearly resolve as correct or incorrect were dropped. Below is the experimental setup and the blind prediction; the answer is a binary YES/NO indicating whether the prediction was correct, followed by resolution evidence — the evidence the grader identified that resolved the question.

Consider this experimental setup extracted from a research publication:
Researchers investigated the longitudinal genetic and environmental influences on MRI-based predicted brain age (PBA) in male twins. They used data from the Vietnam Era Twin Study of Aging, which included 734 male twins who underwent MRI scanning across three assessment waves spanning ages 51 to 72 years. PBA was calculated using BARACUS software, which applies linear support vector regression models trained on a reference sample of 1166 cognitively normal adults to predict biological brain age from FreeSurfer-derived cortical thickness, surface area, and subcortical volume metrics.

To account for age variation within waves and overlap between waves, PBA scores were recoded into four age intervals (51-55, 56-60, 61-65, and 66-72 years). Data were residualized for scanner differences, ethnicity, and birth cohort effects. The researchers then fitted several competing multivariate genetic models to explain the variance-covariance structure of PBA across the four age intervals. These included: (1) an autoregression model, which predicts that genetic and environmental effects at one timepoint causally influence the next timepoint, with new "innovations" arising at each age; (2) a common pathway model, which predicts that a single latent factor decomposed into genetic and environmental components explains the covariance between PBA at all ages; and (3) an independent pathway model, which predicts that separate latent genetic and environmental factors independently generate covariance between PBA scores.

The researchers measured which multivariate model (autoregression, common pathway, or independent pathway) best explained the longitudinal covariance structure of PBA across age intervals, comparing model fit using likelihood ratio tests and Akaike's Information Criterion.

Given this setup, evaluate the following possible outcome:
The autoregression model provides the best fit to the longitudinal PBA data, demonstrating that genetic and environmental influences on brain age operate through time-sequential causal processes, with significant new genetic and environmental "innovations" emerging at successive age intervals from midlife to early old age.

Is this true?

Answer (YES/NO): NO